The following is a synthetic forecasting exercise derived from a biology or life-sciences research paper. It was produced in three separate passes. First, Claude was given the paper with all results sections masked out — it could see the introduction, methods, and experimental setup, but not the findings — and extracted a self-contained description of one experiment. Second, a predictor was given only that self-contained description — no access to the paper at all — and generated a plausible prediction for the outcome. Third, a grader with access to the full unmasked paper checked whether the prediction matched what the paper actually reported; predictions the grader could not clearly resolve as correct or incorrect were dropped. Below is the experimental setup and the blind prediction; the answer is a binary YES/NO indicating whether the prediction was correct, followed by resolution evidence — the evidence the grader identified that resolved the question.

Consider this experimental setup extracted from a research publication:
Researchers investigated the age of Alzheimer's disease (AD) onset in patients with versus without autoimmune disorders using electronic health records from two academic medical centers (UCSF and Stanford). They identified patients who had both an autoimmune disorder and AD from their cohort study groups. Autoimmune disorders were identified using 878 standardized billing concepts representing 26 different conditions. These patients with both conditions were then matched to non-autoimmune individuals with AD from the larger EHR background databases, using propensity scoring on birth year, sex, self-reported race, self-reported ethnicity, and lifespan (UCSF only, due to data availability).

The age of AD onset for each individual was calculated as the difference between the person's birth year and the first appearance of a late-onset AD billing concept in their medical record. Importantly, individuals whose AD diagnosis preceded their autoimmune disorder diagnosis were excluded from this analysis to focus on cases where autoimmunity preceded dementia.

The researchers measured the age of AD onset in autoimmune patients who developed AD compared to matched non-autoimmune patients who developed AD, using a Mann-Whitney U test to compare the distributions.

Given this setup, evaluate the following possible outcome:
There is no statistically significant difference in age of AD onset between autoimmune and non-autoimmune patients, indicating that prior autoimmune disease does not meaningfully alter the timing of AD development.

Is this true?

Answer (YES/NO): YES